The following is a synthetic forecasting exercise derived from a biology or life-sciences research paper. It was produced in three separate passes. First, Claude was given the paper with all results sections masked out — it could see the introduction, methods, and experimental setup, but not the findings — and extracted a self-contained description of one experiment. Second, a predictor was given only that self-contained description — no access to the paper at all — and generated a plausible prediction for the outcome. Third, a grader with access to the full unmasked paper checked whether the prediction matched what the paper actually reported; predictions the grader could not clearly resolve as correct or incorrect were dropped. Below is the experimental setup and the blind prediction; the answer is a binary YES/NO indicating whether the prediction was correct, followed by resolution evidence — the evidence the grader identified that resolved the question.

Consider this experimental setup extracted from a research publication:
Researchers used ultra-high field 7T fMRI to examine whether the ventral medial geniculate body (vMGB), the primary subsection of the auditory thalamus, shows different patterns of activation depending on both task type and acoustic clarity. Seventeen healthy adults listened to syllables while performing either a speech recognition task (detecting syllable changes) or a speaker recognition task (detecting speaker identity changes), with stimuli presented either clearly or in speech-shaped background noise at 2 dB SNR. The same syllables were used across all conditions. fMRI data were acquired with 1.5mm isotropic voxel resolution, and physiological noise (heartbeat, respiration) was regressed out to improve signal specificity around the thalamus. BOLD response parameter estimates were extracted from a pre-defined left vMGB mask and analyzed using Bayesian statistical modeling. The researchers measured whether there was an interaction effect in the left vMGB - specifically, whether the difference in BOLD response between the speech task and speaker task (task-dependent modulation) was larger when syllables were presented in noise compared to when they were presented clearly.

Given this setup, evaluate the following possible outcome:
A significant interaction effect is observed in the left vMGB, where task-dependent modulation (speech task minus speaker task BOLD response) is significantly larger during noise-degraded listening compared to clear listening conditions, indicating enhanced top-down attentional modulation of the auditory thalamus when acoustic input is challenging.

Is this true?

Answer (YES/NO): YES